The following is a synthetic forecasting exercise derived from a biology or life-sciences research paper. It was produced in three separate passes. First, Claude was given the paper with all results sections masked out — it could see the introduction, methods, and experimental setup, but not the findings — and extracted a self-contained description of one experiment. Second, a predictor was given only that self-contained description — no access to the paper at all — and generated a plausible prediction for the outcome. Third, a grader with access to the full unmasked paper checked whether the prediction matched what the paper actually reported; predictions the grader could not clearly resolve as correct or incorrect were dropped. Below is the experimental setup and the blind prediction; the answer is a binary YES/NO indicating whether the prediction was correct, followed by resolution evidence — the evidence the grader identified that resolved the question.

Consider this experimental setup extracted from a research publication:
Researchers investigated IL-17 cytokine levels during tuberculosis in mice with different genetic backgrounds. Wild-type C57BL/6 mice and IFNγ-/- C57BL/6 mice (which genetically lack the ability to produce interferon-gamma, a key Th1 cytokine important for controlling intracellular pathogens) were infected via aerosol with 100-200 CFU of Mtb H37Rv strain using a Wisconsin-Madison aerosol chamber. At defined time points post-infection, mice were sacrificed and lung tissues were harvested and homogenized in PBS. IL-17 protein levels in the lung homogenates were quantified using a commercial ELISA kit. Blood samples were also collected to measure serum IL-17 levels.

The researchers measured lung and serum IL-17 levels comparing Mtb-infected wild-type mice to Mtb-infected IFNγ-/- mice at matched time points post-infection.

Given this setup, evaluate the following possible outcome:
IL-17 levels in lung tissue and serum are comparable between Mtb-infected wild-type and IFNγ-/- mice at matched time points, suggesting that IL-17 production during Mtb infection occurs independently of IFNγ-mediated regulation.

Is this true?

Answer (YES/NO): NO